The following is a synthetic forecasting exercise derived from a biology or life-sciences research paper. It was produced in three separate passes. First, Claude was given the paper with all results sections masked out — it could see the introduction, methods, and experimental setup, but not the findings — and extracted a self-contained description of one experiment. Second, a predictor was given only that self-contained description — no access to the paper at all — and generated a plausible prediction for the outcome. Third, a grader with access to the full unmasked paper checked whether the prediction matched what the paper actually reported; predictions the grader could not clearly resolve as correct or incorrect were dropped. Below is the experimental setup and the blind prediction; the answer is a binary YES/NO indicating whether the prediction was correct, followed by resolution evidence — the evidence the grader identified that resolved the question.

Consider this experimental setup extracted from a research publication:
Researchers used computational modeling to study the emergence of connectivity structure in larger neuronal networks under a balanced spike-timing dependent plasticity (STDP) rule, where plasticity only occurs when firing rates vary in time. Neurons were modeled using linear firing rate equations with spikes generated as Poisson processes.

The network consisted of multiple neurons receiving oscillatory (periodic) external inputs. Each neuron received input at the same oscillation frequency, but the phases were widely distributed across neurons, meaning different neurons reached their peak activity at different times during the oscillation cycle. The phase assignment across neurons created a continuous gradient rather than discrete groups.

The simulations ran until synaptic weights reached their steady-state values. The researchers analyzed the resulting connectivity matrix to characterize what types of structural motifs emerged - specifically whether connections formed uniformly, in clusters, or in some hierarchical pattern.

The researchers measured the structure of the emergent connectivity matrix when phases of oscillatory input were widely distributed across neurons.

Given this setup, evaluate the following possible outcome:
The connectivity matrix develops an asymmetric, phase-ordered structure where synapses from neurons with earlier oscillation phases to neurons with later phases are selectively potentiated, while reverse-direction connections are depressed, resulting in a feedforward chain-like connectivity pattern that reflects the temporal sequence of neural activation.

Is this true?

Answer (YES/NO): NO